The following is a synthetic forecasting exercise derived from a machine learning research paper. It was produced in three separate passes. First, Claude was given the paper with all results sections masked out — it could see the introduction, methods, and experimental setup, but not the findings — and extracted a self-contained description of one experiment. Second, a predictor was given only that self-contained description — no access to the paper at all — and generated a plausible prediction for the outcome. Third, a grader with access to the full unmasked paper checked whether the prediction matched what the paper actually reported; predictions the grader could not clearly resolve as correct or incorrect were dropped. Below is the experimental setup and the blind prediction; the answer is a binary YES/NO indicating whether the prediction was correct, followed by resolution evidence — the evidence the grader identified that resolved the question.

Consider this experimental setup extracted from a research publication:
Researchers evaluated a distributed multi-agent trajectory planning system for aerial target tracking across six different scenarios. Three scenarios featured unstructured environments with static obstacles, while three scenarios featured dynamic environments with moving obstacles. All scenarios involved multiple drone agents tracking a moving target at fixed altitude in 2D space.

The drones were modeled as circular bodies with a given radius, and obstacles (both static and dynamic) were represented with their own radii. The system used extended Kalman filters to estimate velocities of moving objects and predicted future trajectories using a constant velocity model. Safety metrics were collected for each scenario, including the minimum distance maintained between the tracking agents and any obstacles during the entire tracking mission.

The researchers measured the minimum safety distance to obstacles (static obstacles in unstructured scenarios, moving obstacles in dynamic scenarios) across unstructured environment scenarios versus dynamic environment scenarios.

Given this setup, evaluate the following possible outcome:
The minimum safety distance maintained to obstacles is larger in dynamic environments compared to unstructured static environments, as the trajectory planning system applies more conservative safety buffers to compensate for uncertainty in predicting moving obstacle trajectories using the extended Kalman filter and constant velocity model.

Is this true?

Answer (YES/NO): NO